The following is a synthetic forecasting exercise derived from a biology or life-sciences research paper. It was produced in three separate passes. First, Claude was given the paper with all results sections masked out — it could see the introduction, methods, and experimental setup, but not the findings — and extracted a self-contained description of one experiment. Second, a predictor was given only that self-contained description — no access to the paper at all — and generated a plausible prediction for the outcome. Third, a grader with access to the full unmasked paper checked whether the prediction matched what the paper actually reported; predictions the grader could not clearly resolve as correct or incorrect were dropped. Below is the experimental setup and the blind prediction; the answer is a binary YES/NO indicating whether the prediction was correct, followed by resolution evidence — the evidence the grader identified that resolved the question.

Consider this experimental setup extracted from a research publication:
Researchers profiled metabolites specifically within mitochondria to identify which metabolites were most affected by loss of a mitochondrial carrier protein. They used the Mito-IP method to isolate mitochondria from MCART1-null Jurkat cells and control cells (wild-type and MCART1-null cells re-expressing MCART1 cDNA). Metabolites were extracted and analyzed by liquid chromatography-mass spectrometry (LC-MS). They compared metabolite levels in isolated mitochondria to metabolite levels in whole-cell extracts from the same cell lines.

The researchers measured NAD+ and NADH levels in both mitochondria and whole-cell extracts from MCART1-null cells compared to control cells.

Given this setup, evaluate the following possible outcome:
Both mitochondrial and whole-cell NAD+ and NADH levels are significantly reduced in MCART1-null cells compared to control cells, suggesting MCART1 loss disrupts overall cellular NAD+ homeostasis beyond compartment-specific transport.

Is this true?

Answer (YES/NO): NO